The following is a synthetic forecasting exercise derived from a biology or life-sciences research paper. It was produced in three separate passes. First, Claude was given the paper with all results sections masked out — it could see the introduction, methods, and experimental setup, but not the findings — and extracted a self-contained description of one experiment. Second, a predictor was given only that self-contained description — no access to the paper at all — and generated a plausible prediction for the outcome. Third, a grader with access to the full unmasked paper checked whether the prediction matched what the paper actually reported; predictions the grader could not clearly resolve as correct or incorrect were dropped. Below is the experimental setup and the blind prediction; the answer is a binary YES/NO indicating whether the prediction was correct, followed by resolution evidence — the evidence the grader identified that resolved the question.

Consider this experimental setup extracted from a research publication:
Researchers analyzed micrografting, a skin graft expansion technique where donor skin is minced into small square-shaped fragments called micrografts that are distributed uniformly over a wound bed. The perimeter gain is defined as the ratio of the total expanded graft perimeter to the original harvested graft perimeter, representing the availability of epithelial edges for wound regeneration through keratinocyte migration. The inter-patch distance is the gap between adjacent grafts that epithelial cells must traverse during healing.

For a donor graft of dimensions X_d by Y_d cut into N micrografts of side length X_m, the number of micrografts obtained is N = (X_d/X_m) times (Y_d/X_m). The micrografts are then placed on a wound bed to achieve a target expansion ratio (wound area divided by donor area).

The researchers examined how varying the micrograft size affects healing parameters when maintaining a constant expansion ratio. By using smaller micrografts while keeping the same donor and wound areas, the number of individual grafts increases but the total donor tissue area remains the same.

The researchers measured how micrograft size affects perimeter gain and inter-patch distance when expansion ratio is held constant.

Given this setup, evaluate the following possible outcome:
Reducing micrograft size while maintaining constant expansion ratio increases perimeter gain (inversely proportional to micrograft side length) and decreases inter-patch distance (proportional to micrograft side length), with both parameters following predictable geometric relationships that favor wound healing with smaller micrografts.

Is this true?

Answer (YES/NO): NO